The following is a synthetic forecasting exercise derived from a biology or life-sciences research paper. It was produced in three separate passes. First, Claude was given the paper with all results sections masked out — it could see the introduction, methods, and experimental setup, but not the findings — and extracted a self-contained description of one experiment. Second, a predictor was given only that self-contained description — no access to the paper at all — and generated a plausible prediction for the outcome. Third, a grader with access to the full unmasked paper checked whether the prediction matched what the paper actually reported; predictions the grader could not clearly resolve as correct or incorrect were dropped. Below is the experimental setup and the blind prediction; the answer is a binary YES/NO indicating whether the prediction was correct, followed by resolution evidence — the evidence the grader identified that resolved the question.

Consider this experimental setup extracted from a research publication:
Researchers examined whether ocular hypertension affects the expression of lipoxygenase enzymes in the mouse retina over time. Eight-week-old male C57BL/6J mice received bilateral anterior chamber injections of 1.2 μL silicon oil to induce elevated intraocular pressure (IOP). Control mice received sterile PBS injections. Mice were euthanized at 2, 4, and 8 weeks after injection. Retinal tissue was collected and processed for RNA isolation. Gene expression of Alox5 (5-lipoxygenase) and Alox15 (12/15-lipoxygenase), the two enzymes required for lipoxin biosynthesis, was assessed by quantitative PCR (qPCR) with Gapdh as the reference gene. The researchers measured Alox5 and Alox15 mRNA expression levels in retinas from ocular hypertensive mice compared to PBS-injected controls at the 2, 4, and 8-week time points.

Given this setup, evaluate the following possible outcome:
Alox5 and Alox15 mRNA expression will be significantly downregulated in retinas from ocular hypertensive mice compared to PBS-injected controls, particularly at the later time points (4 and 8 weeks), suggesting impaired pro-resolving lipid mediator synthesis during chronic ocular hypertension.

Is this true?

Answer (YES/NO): NO